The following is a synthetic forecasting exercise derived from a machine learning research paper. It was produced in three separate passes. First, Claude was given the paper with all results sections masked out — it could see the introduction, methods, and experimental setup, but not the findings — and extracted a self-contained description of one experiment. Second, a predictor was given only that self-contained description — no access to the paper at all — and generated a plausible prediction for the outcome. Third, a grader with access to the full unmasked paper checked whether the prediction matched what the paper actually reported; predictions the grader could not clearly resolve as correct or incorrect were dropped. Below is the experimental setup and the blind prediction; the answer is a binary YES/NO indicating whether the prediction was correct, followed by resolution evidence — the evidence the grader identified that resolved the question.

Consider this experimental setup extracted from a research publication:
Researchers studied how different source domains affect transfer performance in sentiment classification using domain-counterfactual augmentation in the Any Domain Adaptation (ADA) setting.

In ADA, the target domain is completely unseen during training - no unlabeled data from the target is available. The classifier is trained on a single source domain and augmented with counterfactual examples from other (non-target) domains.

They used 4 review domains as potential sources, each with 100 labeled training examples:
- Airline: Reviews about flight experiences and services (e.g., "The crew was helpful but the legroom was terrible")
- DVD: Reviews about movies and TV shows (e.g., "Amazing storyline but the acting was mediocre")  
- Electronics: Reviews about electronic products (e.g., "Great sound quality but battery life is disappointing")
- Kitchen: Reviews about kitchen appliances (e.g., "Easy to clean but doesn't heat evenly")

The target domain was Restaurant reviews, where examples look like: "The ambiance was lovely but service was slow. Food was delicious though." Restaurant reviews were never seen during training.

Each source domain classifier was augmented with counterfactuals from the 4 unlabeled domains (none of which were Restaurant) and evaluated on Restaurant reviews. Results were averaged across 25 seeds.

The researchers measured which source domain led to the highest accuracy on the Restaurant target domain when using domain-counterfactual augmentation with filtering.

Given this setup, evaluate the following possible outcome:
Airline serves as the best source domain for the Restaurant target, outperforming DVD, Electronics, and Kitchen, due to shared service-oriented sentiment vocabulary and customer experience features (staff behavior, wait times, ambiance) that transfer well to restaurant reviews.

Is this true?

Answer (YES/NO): NO